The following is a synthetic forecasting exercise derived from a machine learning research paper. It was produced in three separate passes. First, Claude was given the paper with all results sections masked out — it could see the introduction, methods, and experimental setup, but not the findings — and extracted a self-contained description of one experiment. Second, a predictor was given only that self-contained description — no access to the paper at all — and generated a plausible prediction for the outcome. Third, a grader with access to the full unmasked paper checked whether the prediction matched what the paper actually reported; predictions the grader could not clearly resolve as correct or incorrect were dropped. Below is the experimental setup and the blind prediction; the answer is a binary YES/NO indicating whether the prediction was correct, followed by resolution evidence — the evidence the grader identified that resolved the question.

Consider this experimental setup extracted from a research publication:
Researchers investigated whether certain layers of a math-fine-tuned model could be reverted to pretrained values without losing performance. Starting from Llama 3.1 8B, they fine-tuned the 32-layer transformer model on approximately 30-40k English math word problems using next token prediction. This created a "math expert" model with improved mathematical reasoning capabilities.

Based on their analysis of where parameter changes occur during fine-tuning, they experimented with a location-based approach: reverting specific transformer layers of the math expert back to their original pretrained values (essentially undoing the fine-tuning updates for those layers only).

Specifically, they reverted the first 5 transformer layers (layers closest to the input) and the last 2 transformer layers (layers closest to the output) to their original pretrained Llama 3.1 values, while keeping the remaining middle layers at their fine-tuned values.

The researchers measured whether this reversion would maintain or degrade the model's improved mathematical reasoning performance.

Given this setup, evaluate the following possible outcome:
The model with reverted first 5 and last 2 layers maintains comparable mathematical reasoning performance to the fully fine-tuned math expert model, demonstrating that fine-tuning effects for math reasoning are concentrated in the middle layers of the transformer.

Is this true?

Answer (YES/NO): YES